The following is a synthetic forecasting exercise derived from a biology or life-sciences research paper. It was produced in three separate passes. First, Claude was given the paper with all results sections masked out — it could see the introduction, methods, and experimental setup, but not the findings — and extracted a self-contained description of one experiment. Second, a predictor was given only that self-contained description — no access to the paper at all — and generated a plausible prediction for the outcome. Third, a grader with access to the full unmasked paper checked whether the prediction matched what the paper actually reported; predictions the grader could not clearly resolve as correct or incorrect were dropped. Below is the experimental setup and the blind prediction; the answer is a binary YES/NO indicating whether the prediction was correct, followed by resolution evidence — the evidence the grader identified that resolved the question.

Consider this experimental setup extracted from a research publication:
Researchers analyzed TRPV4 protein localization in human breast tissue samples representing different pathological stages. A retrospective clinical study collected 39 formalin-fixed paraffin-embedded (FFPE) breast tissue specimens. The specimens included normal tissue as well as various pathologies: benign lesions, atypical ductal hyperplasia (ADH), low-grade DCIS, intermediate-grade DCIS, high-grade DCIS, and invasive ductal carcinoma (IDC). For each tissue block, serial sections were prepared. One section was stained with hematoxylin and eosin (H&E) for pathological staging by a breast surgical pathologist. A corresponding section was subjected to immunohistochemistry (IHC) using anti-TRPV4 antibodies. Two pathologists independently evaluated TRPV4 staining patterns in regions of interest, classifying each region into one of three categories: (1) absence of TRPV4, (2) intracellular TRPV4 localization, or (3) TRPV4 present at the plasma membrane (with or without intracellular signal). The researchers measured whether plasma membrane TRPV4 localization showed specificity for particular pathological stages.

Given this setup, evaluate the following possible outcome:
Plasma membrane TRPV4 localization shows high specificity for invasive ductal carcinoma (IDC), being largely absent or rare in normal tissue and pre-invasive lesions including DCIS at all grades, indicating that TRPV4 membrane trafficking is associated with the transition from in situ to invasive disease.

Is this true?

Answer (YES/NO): NO